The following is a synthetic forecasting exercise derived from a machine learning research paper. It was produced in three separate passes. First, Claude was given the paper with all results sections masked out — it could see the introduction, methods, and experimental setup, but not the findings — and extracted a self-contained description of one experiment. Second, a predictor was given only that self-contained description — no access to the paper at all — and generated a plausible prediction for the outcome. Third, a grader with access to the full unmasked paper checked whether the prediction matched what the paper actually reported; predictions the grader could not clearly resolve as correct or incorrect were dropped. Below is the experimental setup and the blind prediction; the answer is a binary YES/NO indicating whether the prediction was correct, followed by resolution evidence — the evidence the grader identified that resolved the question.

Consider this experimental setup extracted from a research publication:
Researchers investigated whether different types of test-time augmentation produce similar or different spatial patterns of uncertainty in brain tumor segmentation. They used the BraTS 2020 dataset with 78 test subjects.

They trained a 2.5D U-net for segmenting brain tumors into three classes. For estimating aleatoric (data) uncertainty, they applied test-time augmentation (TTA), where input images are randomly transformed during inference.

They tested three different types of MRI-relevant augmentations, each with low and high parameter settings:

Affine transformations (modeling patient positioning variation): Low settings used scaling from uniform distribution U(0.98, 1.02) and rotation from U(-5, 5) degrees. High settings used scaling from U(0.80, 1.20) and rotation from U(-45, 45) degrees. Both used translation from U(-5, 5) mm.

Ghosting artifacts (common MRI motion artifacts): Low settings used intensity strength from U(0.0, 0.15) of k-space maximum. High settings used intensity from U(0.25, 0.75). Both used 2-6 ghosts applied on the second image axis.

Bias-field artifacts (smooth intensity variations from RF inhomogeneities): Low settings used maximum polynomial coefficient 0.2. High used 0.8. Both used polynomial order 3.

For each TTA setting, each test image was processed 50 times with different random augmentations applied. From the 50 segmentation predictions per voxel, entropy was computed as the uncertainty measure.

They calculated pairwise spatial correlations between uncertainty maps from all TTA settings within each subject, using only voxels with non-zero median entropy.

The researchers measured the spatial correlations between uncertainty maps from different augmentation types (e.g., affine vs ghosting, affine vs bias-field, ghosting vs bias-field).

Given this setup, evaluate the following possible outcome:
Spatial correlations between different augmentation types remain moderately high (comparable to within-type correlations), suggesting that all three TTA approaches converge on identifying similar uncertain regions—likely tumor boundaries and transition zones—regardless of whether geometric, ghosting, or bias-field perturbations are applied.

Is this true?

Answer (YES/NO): NO